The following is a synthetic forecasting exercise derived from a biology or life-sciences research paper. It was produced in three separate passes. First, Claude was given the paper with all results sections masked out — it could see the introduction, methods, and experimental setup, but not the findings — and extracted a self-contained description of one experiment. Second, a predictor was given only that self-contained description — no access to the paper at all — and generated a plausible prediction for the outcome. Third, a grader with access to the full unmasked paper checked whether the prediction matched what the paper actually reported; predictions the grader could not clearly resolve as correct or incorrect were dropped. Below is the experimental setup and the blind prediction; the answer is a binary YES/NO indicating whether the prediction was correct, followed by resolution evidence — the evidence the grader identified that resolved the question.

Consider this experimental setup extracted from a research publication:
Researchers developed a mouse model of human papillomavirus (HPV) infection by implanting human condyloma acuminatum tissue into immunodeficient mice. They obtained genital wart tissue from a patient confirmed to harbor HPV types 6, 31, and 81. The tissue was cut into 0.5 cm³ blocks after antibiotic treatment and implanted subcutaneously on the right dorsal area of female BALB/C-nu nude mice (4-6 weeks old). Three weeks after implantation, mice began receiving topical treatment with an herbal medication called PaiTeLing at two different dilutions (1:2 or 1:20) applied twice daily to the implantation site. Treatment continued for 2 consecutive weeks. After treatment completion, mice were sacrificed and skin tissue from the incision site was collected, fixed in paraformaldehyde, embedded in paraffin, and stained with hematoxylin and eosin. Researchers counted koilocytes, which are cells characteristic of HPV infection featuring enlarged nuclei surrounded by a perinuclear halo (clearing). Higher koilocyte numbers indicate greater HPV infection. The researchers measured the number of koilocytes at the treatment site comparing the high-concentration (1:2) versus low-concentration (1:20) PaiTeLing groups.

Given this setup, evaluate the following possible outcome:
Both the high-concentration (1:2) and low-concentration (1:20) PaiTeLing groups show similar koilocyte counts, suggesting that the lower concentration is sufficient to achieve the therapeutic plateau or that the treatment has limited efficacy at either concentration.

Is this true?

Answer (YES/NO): NO